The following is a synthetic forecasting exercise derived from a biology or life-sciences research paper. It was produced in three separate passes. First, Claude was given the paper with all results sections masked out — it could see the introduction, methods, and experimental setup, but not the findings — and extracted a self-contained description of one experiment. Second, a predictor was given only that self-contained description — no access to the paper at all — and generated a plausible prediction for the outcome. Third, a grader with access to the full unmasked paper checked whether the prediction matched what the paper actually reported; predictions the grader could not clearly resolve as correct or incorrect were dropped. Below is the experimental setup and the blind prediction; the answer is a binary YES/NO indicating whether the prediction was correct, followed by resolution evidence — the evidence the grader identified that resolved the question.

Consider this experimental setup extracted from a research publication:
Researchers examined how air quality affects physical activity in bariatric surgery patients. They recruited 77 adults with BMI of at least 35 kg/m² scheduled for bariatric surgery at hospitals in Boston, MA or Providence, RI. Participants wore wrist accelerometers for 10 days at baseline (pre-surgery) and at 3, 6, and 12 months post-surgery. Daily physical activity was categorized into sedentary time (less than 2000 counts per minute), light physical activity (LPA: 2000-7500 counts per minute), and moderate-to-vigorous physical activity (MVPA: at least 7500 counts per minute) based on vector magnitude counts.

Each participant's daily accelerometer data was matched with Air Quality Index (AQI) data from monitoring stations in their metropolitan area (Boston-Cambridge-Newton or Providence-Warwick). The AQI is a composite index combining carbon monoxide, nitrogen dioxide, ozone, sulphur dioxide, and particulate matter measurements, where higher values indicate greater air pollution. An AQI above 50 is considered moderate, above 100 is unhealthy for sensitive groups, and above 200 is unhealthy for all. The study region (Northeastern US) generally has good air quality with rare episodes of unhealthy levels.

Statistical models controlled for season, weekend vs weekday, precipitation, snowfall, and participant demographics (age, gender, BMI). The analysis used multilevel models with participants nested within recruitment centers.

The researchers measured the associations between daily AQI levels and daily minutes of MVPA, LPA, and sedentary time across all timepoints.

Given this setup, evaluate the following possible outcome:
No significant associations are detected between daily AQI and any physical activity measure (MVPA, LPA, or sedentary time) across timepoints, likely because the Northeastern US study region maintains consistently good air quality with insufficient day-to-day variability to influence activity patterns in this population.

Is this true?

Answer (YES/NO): NO